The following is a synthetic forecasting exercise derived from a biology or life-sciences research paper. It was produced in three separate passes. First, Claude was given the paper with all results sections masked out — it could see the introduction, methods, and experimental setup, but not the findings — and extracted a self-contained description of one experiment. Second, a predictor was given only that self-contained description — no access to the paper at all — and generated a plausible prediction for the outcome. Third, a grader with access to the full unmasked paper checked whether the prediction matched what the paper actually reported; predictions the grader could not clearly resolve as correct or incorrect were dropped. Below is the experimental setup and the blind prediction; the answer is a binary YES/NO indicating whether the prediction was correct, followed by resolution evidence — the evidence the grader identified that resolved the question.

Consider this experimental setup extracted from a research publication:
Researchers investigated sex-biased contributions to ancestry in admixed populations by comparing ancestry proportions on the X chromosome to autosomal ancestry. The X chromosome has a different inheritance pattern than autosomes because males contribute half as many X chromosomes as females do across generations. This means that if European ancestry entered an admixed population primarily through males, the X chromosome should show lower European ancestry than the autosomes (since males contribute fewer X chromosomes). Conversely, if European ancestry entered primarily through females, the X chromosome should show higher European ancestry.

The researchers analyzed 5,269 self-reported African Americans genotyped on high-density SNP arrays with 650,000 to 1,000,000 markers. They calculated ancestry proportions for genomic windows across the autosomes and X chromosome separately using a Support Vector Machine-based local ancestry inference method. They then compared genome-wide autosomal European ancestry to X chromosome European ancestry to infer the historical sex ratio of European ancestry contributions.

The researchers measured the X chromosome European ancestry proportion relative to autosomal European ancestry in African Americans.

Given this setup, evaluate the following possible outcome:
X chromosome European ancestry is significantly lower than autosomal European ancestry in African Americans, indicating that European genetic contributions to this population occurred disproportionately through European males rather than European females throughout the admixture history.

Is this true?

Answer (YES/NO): YES